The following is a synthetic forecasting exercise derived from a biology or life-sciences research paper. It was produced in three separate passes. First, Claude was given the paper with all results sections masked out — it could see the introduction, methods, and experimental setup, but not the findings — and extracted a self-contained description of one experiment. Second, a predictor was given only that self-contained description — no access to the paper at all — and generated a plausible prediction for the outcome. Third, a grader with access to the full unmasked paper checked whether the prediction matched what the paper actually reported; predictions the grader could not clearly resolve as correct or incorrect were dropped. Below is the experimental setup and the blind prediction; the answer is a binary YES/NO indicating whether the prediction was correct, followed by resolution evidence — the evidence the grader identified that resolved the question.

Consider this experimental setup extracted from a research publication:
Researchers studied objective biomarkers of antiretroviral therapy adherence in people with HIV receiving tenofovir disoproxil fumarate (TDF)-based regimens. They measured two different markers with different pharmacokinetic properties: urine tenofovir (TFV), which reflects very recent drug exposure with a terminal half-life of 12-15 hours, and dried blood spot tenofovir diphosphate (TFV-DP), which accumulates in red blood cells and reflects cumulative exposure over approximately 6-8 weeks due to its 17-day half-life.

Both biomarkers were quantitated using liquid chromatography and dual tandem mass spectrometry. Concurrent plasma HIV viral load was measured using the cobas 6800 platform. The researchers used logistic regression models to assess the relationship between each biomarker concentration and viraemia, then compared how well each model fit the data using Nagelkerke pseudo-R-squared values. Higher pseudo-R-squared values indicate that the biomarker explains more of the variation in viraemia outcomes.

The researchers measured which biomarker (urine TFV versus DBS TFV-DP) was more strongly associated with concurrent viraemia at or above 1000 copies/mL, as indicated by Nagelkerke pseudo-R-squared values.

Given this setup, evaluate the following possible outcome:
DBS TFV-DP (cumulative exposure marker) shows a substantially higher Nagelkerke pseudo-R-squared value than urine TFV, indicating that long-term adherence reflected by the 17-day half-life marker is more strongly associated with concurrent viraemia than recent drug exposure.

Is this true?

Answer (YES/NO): YES